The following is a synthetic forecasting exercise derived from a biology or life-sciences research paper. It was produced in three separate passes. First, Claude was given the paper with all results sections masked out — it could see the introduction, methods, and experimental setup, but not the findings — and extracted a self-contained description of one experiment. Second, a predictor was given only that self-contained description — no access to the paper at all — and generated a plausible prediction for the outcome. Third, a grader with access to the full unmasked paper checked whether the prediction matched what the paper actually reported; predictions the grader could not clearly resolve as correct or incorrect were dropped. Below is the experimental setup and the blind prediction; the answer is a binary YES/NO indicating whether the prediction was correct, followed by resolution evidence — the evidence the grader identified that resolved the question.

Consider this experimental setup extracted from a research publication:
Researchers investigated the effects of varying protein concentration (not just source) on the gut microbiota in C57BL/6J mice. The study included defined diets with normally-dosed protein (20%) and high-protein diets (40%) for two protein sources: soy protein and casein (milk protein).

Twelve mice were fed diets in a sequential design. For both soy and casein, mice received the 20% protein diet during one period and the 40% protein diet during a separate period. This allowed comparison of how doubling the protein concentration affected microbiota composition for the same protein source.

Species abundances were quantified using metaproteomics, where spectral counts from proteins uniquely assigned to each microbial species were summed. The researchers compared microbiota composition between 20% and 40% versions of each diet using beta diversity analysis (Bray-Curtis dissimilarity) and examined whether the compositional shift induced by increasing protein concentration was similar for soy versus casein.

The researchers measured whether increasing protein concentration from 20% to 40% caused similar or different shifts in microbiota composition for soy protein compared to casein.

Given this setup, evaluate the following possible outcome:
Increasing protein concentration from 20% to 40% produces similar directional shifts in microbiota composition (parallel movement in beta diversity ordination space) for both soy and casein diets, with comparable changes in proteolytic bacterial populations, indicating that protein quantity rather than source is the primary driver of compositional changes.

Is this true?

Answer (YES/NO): NO